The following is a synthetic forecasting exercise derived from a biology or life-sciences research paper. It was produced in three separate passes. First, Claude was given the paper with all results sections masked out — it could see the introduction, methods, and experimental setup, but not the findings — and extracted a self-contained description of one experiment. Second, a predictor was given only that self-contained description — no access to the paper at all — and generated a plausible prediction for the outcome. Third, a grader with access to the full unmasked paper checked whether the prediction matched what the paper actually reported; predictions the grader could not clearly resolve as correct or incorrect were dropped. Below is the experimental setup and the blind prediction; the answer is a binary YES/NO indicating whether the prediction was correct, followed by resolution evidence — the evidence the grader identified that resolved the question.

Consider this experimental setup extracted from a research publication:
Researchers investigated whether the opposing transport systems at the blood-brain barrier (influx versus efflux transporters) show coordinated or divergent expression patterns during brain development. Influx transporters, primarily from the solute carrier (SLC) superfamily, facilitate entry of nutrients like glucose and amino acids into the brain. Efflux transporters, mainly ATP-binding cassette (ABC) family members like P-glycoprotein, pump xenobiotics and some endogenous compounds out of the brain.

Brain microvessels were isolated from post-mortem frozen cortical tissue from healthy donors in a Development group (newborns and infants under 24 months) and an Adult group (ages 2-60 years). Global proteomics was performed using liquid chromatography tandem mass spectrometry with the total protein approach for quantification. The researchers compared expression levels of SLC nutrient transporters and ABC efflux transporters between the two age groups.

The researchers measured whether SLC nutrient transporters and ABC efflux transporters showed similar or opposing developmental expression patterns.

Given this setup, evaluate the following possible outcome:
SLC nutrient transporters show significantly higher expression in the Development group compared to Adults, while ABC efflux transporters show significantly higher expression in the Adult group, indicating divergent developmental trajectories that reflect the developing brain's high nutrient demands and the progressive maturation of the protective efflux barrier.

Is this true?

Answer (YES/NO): NO